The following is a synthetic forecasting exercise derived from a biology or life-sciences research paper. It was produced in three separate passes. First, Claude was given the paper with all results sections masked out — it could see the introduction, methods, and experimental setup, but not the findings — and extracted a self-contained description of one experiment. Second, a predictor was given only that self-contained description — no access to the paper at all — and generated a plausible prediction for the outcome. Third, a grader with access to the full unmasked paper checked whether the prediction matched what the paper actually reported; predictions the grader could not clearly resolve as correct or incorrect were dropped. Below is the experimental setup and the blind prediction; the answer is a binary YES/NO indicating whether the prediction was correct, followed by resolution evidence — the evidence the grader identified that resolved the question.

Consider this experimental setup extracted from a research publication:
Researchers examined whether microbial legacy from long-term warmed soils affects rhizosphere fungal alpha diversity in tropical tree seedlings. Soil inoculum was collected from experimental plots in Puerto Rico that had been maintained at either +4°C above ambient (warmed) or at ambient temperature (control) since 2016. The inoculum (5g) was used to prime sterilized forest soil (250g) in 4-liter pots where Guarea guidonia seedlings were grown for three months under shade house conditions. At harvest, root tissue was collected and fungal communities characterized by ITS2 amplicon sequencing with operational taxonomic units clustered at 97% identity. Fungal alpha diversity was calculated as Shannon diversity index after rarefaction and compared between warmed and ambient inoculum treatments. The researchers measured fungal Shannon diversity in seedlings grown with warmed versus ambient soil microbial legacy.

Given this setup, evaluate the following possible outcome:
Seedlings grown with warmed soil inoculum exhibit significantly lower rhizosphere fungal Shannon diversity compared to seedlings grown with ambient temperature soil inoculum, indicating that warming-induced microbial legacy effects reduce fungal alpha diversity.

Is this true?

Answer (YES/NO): NO